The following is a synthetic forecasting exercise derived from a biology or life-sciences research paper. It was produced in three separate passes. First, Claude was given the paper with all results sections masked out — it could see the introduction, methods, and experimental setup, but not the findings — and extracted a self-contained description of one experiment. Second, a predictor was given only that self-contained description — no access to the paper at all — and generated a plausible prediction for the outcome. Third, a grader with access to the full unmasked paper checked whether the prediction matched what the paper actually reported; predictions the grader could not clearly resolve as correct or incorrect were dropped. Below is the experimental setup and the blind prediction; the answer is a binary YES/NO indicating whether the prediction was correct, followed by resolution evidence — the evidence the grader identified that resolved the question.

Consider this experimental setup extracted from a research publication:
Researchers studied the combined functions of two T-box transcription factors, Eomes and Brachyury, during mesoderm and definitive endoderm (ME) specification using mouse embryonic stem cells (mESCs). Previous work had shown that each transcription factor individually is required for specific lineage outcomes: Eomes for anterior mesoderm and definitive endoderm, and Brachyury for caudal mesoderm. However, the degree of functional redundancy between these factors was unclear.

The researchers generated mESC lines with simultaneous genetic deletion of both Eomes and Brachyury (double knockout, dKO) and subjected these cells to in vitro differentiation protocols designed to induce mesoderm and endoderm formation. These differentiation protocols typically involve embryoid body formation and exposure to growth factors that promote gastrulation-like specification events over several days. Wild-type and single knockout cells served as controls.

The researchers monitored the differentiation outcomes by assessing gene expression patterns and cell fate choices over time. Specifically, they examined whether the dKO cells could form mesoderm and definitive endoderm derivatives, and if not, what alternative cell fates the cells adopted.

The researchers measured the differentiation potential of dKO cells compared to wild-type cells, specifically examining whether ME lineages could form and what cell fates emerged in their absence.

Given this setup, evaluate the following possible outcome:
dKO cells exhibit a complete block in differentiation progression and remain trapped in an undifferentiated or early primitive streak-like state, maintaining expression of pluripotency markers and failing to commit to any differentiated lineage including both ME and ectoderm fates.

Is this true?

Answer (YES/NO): NO